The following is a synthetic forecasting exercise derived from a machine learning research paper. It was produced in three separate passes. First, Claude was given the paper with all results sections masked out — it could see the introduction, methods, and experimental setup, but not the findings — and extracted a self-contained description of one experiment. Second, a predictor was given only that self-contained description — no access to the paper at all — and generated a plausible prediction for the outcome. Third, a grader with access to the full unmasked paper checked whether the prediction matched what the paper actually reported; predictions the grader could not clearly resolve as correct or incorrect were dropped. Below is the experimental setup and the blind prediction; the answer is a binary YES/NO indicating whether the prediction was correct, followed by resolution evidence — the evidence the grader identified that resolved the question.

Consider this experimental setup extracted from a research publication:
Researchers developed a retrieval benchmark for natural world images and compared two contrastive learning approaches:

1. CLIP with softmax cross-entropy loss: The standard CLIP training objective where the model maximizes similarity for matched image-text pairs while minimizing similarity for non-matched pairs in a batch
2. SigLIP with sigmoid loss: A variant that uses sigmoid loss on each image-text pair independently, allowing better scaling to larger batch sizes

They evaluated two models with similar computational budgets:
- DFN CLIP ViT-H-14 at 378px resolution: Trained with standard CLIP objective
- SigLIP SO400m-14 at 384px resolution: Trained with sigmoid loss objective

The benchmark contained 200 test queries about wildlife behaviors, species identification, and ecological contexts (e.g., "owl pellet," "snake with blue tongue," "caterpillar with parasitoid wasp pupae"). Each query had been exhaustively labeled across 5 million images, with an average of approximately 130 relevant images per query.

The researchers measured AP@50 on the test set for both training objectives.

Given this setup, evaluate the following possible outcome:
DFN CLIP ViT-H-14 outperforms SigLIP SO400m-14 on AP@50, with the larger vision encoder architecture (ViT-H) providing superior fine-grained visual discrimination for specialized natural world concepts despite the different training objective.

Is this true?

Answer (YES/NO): NO